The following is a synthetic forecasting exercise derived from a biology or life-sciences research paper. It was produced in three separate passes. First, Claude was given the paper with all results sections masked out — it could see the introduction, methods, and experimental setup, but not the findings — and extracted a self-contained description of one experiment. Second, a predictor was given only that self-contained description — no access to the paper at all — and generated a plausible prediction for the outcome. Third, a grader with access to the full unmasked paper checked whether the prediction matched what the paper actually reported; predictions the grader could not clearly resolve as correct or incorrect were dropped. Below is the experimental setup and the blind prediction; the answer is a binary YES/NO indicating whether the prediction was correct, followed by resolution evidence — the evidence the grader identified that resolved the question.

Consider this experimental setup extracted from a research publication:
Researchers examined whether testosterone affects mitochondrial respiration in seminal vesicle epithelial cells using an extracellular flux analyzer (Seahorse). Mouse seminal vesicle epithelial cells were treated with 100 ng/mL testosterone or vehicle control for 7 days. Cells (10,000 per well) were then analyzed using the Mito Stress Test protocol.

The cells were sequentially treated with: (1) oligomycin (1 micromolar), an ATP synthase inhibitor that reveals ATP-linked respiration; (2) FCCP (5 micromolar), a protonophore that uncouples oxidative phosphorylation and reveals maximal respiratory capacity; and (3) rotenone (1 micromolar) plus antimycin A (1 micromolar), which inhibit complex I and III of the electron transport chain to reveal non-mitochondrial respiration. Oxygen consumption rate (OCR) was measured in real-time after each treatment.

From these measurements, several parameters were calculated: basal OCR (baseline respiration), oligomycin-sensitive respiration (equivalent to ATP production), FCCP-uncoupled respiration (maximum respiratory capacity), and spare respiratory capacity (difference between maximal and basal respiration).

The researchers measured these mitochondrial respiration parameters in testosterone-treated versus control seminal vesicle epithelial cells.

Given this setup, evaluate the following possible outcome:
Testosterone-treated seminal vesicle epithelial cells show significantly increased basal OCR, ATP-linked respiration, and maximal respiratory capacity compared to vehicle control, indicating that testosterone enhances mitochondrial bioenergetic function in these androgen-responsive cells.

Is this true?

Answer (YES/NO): NO